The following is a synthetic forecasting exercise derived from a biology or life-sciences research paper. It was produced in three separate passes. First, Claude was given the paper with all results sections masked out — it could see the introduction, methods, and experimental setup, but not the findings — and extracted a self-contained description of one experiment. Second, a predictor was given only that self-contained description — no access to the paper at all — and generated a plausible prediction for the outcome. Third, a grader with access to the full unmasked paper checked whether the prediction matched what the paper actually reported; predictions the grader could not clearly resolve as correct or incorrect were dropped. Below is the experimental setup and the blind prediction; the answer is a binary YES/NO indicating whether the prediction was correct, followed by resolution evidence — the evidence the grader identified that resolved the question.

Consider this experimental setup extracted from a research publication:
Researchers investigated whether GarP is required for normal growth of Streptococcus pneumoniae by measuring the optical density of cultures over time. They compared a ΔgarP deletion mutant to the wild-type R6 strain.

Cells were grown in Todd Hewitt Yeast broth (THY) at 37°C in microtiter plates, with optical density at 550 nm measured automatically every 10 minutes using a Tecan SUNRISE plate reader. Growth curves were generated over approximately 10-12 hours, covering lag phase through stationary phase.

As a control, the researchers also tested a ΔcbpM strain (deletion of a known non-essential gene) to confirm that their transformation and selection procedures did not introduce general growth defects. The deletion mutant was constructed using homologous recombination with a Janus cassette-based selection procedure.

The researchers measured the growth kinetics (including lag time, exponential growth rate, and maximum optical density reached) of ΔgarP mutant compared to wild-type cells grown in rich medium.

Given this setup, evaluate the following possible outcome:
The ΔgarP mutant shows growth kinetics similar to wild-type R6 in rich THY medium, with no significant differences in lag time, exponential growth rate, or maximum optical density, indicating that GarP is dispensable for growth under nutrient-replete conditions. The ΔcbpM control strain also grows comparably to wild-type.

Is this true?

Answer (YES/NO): NO